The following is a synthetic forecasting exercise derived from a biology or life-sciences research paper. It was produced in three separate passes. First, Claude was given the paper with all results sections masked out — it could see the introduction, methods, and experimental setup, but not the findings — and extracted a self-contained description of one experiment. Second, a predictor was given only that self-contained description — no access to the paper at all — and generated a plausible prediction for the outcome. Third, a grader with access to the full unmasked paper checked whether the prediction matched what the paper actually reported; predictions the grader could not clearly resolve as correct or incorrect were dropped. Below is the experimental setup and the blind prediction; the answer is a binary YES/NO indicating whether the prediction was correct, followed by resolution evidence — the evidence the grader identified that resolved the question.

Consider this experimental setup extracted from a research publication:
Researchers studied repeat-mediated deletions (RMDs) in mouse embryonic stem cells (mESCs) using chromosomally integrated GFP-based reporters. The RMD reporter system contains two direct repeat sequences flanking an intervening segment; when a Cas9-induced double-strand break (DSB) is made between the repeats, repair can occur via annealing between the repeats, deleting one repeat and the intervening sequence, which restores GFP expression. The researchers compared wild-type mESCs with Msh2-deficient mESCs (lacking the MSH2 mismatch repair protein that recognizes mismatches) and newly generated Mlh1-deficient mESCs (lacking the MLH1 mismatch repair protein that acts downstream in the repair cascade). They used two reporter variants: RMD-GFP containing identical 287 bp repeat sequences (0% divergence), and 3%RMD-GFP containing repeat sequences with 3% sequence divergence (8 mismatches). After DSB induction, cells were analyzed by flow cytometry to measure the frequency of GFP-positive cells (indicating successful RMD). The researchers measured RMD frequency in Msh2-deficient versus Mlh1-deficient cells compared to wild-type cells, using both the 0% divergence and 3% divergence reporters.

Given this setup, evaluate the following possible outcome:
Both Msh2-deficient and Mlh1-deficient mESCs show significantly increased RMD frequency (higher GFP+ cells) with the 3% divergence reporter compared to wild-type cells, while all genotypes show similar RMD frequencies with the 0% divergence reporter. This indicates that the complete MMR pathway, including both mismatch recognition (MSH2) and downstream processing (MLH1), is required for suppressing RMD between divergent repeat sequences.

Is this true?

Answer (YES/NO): YES